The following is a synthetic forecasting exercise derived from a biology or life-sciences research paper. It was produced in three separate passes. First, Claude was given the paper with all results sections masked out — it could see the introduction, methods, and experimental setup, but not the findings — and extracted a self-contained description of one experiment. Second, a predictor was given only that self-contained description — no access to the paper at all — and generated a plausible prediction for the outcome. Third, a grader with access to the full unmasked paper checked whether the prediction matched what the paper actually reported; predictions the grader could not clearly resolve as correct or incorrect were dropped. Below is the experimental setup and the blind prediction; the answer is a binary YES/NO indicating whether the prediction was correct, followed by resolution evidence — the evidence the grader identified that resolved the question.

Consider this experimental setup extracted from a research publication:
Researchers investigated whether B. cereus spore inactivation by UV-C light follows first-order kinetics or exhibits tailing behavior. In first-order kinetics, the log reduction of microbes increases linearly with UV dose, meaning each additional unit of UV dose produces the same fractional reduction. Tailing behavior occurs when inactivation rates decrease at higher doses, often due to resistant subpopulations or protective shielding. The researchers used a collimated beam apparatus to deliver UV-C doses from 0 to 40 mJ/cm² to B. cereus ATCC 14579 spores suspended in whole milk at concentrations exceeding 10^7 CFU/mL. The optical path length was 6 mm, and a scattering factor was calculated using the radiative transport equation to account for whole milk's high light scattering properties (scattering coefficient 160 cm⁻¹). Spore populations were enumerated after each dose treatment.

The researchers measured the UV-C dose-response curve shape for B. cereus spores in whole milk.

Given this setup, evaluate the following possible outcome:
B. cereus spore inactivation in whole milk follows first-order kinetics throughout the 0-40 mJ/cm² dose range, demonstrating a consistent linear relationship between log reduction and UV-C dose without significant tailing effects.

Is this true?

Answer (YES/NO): NO